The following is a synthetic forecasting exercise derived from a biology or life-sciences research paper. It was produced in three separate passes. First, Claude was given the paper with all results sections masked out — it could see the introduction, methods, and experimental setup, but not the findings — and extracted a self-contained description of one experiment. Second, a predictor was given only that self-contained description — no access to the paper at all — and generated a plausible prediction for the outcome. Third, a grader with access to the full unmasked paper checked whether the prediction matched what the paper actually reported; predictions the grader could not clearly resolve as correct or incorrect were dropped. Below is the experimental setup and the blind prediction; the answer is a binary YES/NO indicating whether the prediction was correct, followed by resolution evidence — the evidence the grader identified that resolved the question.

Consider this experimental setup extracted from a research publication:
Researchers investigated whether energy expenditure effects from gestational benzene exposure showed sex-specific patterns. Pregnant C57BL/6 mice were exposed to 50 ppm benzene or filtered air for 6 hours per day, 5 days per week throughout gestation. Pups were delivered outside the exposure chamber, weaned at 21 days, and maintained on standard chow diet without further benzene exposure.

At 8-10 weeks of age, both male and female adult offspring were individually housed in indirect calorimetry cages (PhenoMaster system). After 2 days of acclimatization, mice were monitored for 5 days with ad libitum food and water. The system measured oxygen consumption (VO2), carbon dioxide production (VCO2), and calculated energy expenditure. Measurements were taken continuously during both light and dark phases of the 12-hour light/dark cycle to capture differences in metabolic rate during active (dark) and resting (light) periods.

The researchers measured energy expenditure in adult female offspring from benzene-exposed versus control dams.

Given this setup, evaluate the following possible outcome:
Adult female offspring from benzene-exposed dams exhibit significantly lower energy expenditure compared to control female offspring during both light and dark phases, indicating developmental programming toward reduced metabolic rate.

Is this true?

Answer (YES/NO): YES